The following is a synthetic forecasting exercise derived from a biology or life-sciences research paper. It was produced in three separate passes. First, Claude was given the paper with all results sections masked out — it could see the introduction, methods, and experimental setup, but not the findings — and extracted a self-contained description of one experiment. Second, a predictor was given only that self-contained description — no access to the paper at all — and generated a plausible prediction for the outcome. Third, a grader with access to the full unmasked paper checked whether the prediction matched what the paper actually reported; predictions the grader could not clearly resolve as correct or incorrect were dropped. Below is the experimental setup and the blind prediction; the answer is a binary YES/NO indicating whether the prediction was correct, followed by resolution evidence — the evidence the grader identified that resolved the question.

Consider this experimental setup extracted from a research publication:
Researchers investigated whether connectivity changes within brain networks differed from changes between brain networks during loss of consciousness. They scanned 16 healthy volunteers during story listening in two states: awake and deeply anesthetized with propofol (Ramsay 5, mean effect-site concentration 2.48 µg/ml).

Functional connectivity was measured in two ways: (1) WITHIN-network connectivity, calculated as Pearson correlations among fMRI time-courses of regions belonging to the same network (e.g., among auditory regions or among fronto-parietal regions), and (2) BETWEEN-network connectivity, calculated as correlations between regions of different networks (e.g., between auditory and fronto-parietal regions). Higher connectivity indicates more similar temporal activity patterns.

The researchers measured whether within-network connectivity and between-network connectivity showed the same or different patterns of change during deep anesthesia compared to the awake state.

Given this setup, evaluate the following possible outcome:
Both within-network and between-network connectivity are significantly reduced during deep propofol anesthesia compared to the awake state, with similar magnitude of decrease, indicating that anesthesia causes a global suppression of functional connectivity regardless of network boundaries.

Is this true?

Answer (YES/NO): NO